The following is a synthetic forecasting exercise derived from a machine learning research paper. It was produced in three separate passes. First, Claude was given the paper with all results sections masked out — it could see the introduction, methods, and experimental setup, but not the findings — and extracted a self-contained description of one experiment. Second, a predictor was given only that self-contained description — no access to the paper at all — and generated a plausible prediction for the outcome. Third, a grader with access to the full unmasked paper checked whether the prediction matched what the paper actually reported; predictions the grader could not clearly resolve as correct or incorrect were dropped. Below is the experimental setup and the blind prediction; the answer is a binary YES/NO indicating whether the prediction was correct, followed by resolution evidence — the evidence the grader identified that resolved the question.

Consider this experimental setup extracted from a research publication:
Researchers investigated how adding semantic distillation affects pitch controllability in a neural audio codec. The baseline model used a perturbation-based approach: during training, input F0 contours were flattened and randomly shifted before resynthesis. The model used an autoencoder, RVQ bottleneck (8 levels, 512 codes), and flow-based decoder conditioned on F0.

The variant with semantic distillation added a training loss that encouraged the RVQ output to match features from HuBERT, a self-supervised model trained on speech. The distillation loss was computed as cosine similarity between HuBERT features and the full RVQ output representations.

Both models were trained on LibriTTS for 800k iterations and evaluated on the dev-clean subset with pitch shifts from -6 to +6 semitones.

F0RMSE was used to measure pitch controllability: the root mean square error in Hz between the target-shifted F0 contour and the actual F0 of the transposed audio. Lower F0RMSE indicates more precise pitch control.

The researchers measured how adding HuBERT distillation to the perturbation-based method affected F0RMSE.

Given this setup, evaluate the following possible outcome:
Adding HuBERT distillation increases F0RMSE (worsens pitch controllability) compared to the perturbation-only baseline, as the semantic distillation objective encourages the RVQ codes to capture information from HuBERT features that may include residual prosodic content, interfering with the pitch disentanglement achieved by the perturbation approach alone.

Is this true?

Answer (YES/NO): YES